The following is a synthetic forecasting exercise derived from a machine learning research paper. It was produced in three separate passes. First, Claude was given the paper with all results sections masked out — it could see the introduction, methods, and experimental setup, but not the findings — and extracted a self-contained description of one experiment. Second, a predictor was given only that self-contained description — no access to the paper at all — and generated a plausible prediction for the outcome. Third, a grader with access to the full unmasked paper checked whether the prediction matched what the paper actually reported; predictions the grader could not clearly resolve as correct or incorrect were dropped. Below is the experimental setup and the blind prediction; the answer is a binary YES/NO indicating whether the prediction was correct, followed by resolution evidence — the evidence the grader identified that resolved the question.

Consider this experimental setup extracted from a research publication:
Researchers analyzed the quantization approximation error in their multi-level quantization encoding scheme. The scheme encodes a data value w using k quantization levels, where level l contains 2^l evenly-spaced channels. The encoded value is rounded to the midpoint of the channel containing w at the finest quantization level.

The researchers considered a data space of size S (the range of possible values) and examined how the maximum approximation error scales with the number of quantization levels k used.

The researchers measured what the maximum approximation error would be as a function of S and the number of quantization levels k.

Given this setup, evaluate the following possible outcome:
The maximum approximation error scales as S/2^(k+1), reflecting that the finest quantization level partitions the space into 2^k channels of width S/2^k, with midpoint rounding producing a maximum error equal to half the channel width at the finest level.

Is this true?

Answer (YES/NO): YES